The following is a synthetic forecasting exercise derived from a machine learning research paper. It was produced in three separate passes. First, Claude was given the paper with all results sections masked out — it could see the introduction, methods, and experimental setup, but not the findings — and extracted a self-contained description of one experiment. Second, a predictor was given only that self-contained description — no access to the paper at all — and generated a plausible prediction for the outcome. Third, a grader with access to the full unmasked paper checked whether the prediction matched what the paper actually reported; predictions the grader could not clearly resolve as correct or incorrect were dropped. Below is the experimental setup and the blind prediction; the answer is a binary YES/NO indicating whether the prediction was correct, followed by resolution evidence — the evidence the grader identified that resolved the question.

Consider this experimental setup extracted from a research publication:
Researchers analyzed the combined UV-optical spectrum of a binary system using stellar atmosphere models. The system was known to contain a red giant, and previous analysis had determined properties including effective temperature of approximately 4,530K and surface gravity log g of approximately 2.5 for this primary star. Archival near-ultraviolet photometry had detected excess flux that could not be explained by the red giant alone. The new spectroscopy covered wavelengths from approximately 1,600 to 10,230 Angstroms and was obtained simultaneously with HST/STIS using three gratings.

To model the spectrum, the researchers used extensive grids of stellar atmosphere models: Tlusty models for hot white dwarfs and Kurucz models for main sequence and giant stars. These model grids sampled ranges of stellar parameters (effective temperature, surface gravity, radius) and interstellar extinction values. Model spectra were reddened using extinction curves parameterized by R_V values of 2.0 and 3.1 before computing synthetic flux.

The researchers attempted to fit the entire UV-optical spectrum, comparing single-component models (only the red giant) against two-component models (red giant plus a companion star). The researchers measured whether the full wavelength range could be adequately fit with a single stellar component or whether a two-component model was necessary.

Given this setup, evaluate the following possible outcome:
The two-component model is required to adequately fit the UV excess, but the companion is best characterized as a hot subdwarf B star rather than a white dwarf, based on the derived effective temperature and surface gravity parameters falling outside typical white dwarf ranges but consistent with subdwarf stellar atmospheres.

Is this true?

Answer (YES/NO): NO